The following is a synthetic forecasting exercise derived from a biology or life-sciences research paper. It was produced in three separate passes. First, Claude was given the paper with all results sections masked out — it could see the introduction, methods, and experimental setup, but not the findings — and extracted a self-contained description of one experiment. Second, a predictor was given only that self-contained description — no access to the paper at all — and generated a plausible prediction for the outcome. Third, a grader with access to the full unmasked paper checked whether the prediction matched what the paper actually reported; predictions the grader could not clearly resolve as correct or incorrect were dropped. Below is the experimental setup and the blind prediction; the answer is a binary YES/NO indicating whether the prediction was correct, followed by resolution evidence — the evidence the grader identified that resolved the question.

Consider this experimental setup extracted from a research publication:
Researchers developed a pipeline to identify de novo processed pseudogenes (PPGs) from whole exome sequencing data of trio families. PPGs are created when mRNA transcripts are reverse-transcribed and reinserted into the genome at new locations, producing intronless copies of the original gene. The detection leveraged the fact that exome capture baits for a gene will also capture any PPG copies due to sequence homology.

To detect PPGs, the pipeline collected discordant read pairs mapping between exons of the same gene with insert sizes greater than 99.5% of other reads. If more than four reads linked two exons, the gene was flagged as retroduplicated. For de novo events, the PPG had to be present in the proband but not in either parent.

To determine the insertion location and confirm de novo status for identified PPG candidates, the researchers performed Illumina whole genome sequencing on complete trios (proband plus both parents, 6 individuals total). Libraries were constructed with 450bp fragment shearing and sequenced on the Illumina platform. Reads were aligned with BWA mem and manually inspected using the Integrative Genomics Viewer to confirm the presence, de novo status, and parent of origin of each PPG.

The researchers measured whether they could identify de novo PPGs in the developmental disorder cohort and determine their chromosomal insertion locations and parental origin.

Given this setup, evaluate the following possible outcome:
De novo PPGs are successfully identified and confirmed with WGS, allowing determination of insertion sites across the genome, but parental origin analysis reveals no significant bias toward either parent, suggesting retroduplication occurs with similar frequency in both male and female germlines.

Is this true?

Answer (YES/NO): NO